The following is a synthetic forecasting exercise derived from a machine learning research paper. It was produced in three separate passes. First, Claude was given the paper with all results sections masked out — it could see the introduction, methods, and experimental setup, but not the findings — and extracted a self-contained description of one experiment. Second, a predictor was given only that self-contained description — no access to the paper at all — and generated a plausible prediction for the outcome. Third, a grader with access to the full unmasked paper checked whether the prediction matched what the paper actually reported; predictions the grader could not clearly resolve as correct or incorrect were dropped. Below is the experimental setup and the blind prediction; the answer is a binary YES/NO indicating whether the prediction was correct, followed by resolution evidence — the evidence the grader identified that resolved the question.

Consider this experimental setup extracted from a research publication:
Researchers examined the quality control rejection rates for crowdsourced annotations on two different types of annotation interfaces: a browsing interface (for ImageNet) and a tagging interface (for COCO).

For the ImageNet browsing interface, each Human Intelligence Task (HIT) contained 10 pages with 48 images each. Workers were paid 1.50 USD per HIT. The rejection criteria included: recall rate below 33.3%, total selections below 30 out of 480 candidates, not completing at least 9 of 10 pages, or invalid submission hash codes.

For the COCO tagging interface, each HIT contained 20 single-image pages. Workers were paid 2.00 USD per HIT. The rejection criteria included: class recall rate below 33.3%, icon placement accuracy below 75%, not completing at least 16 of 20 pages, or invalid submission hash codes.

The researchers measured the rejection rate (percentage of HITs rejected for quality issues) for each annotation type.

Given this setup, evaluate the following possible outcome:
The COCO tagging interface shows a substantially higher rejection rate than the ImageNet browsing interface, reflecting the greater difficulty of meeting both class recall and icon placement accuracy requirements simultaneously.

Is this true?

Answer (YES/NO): NO